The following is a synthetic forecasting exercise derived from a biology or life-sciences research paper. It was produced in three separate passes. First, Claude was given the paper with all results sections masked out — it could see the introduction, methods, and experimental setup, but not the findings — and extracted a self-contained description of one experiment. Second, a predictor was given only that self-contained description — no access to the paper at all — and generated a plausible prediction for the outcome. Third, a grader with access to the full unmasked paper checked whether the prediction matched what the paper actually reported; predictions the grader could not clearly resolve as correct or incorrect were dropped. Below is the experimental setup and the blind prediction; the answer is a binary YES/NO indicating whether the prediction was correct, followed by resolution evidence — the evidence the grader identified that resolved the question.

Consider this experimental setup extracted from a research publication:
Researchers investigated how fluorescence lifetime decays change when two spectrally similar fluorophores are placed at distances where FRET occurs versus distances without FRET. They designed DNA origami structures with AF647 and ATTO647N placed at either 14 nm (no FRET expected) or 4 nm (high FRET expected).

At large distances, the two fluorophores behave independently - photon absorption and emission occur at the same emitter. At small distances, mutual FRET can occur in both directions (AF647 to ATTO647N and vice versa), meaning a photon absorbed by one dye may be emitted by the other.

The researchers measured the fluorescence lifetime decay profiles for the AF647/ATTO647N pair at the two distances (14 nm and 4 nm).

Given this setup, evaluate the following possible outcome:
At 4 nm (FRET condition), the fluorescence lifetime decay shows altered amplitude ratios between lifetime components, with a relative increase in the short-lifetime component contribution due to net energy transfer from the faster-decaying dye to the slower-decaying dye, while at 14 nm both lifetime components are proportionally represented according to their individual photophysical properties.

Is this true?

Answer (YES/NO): NO